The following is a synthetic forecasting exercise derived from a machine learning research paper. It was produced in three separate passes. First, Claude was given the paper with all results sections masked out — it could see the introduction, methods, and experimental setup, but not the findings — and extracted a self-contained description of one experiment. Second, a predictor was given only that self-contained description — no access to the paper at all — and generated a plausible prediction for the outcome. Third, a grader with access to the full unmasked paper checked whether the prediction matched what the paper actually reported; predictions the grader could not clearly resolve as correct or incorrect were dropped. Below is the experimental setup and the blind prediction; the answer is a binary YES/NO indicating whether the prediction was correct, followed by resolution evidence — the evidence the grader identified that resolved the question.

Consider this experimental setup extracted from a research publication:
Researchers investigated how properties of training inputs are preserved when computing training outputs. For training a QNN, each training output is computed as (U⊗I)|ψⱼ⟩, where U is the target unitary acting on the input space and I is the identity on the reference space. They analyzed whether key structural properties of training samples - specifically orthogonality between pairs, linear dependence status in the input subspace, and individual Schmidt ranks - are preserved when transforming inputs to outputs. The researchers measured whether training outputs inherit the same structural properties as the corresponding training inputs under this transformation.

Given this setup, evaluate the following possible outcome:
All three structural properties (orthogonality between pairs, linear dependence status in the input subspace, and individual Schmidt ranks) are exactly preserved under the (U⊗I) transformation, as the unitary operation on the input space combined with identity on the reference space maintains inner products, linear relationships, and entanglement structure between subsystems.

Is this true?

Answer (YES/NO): YES